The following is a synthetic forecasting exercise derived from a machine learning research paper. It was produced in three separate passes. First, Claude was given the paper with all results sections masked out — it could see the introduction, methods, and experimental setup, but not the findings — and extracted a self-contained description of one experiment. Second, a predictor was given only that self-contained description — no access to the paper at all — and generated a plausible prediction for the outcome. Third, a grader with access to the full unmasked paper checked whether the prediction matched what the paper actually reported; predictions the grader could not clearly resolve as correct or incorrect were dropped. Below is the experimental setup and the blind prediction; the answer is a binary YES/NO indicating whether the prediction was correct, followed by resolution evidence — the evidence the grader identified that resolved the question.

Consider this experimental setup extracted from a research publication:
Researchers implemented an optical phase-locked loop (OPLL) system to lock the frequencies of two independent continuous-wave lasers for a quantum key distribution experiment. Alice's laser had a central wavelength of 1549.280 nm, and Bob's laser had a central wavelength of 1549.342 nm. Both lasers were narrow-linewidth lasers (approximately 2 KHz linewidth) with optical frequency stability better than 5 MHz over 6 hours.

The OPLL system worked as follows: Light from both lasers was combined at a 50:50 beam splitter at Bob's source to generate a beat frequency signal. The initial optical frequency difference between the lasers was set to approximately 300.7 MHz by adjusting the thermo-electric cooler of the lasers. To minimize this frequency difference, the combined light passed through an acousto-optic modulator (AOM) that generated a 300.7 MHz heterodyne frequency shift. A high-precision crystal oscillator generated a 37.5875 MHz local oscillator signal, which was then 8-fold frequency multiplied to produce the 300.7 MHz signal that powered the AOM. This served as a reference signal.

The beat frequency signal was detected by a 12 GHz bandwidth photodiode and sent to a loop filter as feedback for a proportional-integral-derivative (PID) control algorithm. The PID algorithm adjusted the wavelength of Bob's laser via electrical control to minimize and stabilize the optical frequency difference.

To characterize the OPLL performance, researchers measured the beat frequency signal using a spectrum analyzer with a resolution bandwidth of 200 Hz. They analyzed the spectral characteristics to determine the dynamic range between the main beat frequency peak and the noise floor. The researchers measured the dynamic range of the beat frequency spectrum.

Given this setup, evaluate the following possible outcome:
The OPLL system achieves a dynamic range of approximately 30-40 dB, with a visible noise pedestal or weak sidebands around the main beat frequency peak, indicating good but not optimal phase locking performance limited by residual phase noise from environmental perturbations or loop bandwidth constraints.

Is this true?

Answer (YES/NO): NO